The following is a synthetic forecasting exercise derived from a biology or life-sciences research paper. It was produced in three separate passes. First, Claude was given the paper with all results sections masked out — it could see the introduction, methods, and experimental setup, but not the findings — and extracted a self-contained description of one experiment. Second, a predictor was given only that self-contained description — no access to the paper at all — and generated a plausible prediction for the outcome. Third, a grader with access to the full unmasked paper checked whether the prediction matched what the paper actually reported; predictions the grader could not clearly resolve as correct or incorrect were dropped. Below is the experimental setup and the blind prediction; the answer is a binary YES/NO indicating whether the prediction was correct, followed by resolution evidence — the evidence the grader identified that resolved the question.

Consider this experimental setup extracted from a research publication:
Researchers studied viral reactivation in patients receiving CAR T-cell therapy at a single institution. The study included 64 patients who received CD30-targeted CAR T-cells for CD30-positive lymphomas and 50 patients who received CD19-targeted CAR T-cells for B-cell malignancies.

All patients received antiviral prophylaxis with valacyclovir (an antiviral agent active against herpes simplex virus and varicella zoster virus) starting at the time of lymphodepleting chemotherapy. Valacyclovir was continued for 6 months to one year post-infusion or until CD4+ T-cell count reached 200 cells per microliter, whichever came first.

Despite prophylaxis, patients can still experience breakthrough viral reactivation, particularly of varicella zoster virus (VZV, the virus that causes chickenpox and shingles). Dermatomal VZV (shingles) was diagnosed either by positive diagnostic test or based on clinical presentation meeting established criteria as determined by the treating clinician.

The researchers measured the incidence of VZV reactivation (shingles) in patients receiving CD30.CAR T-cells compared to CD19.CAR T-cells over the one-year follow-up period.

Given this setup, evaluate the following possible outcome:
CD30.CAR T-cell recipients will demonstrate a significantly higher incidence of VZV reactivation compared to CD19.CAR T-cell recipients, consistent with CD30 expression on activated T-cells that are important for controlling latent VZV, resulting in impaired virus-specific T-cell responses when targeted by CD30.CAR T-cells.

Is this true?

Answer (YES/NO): NO